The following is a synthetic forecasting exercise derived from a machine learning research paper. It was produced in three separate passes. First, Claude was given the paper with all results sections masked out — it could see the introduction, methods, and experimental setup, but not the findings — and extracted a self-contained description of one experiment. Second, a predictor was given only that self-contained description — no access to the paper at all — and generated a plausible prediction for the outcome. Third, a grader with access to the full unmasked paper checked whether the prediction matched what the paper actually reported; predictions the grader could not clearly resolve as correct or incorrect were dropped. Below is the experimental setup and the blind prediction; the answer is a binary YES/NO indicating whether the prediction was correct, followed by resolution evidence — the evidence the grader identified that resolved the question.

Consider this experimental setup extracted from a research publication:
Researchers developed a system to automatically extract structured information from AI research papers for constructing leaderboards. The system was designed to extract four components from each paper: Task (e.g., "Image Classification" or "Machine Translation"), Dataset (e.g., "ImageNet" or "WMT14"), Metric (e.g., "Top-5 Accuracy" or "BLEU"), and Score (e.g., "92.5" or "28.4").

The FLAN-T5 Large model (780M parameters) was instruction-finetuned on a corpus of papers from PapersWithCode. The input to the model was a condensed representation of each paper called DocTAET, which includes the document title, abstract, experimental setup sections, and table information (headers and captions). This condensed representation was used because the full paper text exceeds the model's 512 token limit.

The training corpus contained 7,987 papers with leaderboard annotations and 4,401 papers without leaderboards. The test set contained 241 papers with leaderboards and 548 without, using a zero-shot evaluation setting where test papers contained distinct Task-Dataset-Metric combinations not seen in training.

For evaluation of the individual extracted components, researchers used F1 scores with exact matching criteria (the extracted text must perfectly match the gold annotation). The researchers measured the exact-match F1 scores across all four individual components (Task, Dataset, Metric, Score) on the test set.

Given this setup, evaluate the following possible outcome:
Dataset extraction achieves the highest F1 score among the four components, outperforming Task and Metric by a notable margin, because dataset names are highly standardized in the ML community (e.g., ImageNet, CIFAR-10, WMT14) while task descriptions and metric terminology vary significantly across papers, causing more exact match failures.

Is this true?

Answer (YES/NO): NO